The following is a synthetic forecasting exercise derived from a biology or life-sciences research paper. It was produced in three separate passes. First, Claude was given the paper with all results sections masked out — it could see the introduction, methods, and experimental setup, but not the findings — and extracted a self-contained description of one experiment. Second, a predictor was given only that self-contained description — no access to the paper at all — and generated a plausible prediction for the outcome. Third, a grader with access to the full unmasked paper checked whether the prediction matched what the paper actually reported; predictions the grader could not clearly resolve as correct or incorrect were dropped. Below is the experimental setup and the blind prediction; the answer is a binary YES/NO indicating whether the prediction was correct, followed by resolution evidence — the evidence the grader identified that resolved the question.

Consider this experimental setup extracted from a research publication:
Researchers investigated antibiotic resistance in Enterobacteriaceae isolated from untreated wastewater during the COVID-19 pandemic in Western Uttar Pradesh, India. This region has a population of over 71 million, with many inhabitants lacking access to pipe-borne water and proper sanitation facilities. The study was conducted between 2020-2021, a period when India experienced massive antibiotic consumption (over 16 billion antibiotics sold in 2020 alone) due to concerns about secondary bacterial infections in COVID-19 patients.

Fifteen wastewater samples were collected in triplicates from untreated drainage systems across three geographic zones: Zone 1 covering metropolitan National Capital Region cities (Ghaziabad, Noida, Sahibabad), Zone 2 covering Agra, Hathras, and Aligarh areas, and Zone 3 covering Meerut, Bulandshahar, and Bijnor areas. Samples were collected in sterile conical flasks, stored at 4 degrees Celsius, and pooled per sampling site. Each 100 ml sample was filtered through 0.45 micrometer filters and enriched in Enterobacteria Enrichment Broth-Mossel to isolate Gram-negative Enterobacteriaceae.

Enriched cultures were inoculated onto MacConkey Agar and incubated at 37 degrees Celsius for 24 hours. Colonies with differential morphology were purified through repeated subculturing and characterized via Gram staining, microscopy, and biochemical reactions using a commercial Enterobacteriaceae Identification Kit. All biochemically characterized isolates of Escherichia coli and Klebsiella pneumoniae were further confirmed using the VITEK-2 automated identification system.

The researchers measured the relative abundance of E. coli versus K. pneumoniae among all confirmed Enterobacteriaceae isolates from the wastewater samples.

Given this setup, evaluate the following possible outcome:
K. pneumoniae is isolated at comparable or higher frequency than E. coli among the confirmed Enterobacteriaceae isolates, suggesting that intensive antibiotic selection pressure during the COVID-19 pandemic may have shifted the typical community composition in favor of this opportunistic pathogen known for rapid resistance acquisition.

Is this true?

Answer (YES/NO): NO